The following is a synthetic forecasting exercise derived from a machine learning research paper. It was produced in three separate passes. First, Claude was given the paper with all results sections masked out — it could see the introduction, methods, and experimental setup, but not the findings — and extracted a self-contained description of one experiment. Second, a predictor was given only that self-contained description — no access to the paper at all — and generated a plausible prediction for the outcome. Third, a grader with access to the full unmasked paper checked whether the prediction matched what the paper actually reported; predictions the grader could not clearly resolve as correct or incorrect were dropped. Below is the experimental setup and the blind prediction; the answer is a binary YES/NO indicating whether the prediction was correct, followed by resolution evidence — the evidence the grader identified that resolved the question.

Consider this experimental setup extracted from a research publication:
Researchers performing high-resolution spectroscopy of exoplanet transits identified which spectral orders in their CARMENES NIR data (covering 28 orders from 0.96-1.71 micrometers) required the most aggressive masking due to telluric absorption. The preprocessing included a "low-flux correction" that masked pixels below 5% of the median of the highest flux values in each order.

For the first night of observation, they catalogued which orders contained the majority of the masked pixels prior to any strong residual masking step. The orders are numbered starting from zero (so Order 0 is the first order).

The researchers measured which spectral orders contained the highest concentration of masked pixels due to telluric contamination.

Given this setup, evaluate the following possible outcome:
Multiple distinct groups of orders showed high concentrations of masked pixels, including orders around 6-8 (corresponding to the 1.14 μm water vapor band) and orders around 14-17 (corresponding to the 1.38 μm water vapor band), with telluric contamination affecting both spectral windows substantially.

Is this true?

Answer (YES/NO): NO